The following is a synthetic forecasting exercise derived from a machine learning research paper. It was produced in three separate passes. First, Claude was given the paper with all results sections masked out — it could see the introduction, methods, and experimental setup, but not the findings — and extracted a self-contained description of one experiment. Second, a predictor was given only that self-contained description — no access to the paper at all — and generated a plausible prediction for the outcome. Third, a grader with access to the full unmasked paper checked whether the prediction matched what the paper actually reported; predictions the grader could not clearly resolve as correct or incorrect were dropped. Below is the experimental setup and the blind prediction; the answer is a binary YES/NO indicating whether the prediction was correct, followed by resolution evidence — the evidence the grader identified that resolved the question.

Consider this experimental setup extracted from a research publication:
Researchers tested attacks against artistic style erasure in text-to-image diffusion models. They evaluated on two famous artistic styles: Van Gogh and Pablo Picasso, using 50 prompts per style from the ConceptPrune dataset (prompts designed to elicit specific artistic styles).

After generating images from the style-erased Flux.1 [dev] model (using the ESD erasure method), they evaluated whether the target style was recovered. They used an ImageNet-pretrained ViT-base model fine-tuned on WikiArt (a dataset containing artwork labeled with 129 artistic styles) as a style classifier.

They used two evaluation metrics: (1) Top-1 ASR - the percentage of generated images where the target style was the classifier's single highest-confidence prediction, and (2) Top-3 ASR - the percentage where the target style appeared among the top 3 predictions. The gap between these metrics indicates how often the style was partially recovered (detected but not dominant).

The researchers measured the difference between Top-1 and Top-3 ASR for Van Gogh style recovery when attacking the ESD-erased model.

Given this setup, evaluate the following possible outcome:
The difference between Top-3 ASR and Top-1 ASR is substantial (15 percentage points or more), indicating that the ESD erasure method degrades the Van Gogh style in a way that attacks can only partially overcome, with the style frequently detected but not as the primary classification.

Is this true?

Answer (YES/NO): YES